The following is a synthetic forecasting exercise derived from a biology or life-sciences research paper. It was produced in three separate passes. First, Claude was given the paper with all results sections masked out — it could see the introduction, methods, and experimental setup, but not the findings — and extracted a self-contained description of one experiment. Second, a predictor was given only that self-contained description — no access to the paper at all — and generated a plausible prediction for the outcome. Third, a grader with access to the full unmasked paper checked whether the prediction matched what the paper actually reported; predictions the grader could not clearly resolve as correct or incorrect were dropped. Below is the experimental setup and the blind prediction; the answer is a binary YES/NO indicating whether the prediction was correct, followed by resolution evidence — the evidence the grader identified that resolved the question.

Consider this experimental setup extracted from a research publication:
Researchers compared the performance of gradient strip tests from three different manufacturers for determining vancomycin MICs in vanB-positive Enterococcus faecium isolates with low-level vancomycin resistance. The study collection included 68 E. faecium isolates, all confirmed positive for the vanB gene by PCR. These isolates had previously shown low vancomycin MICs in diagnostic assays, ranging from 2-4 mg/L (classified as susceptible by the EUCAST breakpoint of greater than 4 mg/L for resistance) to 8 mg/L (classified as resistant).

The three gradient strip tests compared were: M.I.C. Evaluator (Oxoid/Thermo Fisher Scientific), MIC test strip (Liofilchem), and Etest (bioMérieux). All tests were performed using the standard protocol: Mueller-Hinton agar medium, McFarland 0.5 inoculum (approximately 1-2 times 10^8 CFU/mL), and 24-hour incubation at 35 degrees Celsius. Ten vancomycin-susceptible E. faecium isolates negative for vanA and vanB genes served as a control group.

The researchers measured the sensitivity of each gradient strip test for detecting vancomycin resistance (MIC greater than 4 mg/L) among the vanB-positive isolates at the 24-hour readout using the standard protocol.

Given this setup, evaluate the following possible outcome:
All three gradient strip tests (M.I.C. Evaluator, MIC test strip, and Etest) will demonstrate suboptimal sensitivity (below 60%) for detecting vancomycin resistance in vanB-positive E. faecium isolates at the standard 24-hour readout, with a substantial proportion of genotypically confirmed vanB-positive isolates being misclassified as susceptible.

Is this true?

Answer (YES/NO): NO